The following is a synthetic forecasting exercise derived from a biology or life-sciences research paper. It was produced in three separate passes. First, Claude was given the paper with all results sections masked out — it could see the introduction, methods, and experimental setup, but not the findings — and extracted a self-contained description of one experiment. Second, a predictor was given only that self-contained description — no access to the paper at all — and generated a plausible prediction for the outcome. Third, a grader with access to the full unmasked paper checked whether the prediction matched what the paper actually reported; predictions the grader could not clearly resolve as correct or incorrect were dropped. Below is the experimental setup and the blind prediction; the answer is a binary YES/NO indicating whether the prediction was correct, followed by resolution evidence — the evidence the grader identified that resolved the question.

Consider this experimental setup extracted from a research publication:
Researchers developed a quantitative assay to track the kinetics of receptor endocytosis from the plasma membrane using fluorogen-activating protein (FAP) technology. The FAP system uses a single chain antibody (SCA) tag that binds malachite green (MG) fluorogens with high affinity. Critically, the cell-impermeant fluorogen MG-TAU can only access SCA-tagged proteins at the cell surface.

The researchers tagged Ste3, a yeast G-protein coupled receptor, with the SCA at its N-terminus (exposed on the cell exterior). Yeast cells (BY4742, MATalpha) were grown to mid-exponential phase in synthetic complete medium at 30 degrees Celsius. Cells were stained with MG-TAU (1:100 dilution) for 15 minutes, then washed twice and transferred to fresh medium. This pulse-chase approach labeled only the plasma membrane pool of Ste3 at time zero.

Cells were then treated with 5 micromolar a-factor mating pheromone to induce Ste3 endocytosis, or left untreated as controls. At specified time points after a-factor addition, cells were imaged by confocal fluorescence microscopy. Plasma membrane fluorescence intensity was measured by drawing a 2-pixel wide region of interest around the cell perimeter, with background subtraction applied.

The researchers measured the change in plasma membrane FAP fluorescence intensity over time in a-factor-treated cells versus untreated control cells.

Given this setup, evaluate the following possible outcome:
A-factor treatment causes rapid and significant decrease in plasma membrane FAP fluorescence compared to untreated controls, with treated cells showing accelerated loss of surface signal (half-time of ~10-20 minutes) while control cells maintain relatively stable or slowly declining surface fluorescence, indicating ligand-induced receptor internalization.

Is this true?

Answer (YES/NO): YES